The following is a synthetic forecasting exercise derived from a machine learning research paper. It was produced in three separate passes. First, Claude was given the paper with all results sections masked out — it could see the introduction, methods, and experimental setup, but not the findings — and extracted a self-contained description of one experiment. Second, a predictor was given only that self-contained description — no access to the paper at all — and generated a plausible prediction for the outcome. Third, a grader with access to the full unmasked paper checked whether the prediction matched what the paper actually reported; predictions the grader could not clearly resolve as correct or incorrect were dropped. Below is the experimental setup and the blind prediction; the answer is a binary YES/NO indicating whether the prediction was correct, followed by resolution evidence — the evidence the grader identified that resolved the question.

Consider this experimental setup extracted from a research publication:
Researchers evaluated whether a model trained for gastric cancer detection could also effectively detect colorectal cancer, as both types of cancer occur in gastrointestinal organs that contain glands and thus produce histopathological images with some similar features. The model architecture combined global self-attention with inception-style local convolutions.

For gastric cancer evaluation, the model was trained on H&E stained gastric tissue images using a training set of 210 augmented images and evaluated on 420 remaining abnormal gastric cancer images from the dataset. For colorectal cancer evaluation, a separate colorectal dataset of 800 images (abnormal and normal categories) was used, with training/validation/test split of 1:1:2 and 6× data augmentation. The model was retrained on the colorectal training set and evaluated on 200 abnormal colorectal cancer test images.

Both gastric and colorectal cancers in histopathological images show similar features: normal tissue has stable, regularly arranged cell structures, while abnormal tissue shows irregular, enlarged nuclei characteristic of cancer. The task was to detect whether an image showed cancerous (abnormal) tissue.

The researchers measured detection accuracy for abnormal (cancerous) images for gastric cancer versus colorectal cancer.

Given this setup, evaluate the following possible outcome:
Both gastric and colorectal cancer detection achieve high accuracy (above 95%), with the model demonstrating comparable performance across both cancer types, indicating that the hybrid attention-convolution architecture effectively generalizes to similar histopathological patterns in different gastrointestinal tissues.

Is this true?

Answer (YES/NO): YES